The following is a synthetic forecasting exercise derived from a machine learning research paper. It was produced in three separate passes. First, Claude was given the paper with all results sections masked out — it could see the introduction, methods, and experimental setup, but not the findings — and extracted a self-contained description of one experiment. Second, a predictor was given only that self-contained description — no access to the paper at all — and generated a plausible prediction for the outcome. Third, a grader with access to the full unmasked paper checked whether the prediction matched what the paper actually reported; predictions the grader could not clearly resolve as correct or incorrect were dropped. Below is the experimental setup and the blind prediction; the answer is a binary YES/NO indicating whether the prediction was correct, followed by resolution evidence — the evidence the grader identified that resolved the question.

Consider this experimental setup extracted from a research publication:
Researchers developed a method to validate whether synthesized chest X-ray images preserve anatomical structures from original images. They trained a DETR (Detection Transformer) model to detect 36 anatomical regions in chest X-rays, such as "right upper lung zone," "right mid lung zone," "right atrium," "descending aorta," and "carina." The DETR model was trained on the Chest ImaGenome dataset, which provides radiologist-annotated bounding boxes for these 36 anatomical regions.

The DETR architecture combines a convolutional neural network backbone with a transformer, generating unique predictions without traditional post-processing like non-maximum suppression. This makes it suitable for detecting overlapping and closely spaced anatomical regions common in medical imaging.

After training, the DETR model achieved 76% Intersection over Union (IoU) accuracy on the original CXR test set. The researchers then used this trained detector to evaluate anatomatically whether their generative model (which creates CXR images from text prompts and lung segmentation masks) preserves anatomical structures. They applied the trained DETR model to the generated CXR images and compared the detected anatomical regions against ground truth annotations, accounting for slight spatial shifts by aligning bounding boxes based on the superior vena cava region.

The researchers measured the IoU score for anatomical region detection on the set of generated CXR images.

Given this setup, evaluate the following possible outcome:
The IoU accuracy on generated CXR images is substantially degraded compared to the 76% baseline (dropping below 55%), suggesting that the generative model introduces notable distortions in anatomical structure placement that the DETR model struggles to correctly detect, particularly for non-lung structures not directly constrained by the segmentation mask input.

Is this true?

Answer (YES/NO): NO